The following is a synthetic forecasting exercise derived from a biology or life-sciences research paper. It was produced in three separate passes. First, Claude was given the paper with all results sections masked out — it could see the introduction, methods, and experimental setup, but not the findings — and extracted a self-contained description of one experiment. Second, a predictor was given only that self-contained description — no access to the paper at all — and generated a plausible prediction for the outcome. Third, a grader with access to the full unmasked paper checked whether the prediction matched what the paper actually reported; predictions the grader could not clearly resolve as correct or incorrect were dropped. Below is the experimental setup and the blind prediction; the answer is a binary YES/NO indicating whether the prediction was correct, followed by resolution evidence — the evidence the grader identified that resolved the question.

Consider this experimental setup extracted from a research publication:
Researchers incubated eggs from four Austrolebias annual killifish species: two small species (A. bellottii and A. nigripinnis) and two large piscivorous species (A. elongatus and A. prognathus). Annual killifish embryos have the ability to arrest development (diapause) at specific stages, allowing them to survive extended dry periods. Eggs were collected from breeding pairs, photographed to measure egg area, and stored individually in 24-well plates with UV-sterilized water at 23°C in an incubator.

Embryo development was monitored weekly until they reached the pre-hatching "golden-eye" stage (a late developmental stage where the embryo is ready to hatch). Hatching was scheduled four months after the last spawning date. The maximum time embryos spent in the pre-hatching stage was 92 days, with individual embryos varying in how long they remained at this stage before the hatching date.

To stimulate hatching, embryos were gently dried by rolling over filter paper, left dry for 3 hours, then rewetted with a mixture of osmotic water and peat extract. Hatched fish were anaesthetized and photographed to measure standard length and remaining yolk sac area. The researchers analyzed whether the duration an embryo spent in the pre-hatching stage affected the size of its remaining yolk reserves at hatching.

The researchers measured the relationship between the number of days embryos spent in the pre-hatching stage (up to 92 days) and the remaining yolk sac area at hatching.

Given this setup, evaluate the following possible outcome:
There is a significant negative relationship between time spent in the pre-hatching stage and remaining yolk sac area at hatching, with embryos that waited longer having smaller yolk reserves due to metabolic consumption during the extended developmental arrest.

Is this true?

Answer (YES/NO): YES